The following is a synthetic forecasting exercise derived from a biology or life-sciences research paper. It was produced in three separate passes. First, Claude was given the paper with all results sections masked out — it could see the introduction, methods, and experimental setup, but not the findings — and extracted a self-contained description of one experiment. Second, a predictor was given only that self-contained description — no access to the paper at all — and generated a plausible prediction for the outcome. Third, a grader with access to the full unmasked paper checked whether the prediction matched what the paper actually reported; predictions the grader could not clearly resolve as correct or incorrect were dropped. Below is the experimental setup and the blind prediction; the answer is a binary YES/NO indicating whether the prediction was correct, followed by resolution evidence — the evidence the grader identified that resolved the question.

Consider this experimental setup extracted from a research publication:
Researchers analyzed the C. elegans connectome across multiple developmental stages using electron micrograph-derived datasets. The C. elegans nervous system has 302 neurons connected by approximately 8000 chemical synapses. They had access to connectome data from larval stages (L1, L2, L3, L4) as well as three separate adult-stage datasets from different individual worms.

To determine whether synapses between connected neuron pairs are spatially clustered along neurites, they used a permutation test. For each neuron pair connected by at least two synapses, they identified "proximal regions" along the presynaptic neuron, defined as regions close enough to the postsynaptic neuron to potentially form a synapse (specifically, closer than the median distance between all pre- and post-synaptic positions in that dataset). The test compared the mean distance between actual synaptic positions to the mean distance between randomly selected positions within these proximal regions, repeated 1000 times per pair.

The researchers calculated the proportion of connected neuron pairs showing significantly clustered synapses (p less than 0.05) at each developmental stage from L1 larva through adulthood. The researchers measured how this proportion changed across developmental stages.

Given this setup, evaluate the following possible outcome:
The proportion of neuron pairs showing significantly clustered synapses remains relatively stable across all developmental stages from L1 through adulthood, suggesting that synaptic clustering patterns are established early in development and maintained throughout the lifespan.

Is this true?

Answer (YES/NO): NO